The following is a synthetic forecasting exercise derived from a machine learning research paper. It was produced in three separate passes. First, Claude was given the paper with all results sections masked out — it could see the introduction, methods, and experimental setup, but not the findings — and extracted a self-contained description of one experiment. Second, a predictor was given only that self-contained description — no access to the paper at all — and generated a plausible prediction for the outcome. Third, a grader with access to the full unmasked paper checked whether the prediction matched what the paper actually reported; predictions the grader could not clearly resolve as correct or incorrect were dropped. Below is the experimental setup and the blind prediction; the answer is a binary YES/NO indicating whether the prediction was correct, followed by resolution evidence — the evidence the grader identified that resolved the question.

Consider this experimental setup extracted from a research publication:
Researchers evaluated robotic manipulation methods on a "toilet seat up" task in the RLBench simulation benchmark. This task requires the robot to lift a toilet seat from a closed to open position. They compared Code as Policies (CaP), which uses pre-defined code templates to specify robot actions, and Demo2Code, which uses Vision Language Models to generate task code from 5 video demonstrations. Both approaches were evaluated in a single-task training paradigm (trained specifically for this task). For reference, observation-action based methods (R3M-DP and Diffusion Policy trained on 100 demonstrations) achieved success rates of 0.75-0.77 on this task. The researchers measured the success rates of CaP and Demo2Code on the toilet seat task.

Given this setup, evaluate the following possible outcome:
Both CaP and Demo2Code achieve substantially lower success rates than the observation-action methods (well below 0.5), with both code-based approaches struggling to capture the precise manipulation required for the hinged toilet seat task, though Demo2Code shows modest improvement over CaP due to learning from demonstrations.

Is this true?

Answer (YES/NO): YES